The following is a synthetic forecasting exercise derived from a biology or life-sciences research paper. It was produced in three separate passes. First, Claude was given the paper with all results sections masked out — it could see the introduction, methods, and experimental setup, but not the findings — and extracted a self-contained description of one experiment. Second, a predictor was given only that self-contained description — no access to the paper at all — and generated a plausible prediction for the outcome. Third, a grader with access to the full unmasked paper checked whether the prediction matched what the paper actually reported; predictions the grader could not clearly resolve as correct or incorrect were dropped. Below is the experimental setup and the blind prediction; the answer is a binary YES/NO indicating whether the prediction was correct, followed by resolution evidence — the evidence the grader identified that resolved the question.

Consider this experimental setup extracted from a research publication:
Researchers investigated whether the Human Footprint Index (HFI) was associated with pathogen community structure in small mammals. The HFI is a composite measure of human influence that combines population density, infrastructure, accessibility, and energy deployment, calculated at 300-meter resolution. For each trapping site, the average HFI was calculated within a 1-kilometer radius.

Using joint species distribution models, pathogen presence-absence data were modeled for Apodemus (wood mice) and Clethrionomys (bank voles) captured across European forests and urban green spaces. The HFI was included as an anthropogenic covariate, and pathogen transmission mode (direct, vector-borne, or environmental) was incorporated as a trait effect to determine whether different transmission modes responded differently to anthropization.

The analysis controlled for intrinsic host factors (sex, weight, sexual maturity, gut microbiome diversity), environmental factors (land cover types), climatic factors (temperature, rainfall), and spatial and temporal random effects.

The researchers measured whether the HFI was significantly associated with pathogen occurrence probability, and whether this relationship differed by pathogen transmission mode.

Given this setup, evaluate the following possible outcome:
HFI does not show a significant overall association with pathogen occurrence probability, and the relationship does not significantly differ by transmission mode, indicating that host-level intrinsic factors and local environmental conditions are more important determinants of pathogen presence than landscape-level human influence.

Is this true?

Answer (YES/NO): YES